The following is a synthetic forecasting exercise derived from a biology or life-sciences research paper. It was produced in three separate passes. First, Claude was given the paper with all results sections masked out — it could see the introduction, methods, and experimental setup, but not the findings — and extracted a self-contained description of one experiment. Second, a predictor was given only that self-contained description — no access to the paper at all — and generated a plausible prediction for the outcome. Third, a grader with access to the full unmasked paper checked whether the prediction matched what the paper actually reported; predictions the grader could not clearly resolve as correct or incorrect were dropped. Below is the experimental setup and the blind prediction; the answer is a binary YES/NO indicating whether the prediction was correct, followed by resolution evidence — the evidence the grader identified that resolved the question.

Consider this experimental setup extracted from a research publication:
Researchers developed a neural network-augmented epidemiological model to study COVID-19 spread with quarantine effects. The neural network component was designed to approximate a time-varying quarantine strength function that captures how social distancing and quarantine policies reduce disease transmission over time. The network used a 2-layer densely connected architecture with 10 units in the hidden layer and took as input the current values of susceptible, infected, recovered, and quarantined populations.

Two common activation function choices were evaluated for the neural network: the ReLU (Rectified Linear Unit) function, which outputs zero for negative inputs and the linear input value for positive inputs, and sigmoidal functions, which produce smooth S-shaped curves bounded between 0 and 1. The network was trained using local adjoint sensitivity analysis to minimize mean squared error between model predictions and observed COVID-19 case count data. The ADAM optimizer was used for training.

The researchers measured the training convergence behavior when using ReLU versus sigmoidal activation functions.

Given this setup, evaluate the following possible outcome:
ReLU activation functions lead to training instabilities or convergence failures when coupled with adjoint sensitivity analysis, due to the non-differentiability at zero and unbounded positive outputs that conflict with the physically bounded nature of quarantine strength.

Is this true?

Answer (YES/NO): NO